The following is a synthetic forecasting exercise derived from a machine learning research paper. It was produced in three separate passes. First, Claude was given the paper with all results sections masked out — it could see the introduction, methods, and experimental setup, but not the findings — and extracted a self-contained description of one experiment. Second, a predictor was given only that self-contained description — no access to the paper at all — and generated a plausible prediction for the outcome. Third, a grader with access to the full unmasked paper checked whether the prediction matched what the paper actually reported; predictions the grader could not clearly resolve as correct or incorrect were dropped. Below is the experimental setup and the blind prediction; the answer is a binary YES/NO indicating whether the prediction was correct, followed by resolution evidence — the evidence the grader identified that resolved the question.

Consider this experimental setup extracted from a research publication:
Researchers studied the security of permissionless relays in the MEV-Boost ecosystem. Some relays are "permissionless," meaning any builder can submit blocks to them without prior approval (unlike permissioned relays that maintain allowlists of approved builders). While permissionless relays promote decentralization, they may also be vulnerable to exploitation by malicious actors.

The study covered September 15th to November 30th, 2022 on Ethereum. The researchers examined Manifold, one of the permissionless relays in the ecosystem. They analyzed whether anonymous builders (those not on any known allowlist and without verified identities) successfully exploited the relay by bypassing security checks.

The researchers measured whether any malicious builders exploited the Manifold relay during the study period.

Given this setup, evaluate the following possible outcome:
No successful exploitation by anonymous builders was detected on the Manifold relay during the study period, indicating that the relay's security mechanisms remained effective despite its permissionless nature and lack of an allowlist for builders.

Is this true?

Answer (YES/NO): NO